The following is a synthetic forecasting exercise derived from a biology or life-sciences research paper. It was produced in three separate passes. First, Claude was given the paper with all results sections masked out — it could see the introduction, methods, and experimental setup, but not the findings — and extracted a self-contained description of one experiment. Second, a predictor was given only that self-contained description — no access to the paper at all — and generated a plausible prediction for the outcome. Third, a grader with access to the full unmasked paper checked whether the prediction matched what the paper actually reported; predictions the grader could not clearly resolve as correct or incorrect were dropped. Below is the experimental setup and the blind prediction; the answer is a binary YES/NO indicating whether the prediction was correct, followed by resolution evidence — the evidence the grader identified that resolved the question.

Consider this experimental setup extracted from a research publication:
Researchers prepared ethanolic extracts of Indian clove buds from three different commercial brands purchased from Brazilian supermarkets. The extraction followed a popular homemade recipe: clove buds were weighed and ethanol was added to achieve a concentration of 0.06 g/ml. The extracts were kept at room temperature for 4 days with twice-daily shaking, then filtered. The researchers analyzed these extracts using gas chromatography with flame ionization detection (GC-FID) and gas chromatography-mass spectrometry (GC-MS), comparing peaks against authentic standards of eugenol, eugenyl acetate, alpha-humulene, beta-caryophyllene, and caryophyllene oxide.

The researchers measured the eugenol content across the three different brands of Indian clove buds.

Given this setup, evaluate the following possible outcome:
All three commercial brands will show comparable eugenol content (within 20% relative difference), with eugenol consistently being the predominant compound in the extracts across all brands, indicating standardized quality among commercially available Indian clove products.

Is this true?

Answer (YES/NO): NO